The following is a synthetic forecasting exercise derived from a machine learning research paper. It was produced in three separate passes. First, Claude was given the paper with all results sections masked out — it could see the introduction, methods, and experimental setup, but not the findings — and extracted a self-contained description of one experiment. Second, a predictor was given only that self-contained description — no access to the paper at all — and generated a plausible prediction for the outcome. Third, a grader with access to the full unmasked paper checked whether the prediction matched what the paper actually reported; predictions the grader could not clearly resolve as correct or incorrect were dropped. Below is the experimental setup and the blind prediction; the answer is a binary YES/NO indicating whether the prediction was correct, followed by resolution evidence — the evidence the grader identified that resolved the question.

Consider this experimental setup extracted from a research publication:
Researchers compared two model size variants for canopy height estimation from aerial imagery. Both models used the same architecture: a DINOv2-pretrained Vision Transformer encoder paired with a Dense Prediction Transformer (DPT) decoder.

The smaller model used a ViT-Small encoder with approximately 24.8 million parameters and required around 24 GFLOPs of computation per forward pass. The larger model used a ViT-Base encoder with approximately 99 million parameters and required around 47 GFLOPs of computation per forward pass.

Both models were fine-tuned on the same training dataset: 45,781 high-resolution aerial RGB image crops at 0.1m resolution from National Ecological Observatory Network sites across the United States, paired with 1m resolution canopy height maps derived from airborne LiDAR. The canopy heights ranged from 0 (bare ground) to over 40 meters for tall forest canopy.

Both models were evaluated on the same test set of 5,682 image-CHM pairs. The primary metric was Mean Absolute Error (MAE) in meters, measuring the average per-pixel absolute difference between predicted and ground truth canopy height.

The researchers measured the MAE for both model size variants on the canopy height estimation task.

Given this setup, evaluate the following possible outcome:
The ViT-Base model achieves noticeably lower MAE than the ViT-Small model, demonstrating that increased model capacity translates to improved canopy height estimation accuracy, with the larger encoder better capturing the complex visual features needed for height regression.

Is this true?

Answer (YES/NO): NO